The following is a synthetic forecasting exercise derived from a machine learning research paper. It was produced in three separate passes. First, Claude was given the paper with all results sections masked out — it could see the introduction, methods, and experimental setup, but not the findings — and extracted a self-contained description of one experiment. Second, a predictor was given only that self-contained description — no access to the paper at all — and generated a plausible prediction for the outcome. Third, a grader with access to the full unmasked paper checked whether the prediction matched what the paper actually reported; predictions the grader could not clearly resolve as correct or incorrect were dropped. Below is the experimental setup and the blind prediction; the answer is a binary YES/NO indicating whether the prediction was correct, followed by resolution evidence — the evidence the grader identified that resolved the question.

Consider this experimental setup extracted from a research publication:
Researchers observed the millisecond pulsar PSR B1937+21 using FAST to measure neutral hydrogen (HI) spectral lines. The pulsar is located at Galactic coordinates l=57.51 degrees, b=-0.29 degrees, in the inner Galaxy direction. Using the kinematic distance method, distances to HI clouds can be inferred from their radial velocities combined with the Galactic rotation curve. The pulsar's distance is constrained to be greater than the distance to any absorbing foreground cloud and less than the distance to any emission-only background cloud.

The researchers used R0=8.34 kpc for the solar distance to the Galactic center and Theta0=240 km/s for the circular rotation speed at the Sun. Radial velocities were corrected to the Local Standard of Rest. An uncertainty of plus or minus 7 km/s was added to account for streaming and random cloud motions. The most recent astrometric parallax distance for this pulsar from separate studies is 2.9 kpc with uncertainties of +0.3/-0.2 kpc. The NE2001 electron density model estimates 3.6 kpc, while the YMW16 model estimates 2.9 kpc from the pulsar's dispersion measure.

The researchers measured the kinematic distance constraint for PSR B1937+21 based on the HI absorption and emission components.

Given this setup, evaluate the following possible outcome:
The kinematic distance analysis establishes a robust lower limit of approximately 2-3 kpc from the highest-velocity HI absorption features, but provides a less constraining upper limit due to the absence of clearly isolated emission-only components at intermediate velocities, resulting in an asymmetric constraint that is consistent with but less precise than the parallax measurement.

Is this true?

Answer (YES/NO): NO